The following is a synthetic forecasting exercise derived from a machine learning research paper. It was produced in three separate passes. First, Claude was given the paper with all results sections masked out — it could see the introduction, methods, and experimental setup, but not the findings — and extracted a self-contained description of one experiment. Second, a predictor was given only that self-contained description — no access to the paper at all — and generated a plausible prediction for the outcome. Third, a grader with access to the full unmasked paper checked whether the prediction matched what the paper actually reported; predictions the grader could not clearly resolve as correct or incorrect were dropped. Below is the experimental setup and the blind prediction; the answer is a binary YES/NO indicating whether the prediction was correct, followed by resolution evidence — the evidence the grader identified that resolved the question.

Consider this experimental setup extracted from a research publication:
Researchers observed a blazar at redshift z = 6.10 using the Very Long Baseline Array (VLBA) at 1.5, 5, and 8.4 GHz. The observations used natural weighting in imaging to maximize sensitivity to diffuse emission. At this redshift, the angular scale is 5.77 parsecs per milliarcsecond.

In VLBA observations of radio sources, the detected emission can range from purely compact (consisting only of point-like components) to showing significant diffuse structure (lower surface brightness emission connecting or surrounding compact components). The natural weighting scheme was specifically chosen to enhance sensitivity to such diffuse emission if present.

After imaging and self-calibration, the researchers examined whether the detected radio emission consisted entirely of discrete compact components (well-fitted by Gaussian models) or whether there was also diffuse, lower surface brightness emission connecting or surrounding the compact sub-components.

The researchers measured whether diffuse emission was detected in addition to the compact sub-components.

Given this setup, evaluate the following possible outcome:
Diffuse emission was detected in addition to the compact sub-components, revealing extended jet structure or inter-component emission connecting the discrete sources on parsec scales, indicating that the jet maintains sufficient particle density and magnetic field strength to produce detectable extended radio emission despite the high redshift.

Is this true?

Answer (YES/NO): YES